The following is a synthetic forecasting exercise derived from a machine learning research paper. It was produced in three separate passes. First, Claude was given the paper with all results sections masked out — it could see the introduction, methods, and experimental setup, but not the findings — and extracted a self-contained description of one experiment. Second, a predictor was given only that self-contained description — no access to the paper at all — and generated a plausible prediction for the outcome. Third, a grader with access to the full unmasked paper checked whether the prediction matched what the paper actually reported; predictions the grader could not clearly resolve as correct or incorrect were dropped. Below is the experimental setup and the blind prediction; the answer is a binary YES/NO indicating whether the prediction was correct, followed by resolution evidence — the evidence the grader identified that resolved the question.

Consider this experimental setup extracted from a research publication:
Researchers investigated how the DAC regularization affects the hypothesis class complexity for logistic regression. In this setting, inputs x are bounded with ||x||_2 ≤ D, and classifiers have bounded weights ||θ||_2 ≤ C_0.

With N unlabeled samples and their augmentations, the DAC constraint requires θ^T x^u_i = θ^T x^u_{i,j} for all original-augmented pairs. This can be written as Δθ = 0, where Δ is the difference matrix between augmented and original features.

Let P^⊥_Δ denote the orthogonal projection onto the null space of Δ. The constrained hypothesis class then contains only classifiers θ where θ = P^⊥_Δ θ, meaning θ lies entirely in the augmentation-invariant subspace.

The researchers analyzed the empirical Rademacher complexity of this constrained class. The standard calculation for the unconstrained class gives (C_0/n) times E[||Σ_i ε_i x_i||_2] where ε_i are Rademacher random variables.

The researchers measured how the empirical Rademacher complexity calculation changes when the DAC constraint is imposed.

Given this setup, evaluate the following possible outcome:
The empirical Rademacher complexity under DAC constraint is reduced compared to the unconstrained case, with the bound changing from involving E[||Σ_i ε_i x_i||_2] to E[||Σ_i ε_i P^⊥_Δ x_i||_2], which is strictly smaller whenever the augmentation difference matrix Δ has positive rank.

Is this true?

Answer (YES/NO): YES